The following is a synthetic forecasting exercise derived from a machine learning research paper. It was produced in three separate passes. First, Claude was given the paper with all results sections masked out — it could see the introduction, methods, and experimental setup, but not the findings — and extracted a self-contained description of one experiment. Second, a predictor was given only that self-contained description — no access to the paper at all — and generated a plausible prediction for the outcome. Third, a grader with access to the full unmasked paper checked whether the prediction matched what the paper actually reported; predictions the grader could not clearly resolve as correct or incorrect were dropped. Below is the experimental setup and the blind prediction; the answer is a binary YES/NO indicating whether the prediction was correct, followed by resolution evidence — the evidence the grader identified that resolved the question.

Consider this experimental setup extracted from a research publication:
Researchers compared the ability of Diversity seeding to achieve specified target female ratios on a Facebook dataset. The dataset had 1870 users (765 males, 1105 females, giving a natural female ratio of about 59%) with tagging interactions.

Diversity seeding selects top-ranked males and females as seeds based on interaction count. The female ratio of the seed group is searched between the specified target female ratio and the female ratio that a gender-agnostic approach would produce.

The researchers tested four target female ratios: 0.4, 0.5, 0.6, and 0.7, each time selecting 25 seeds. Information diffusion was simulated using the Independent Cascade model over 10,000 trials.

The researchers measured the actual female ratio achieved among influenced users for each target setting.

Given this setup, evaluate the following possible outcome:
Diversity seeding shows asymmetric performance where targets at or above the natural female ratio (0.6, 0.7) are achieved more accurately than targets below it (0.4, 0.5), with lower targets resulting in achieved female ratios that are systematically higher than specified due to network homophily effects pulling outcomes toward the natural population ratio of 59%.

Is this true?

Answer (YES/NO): YES